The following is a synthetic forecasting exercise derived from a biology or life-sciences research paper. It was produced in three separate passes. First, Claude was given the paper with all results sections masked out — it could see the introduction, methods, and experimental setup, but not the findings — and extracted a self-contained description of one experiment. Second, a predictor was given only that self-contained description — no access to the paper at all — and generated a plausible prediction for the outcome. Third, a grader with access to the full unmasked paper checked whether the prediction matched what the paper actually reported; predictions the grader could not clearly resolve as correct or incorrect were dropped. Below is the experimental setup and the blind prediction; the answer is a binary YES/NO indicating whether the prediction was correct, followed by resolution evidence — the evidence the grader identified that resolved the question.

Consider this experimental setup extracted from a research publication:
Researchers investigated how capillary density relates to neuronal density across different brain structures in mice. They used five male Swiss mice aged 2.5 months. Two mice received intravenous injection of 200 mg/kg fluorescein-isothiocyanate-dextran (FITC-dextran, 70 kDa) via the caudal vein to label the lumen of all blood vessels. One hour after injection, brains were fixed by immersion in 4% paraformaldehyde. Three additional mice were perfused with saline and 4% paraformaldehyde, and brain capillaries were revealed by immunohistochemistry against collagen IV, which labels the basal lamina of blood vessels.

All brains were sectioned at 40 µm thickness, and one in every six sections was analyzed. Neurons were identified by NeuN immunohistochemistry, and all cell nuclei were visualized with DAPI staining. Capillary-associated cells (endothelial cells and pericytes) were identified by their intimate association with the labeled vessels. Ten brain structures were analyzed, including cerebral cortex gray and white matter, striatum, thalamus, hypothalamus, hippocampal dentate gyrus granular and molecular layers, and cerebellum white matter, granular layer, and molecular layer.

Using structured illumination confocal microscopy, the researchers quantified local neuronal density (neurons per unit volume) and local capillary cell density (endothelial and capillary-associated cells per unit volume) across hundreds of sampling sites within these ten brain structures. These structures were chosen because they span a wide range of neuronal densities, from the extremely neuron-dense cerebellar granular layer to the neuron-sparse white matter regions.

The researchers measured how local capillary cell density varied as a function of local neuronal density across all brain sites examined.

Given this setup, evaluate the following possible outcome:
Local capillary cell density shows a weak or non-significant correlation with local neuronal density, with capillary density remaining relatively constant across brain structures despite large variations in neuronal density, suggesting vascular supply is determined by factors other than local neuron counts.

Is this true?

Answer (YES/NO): YES